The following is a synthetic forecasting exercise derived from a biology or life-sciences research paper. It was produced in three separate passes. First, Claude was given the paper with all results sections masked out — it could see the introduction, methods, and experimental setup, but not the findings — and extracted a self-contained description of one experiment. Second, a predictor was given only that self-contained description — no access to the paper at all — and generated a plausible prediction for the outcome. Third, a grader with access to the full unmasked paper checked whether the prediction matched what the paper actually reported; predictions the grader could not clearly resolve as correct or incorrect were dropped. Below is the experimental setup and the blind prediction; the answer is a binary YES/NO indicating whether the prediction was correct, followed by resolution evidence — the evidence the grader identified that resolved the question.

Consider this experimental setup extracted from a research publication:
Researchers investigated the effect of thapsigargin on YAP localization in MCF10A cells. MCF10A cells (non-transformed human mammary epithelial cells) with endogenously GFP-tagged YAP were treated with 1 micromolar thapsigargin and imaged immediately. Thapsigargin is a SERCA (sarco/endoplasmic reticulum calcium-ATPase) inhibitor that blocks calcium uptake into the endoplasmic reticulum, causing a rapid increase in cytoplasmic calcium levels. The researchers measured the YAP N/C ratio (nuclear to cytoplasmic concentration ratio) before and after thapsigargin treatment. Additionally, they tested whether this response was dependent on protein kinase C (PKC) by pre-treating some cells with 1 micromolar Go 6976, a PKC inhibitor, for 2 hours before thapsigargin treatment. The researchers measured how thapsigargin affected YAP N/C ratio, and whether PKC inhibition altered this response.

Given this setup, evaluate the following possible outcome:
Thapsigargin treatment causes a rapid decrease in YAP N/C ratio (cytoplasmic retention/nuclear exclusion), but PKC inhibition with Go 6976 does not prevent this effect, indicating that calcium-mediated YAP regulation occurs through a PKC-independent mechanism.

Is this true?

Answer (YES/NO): NO